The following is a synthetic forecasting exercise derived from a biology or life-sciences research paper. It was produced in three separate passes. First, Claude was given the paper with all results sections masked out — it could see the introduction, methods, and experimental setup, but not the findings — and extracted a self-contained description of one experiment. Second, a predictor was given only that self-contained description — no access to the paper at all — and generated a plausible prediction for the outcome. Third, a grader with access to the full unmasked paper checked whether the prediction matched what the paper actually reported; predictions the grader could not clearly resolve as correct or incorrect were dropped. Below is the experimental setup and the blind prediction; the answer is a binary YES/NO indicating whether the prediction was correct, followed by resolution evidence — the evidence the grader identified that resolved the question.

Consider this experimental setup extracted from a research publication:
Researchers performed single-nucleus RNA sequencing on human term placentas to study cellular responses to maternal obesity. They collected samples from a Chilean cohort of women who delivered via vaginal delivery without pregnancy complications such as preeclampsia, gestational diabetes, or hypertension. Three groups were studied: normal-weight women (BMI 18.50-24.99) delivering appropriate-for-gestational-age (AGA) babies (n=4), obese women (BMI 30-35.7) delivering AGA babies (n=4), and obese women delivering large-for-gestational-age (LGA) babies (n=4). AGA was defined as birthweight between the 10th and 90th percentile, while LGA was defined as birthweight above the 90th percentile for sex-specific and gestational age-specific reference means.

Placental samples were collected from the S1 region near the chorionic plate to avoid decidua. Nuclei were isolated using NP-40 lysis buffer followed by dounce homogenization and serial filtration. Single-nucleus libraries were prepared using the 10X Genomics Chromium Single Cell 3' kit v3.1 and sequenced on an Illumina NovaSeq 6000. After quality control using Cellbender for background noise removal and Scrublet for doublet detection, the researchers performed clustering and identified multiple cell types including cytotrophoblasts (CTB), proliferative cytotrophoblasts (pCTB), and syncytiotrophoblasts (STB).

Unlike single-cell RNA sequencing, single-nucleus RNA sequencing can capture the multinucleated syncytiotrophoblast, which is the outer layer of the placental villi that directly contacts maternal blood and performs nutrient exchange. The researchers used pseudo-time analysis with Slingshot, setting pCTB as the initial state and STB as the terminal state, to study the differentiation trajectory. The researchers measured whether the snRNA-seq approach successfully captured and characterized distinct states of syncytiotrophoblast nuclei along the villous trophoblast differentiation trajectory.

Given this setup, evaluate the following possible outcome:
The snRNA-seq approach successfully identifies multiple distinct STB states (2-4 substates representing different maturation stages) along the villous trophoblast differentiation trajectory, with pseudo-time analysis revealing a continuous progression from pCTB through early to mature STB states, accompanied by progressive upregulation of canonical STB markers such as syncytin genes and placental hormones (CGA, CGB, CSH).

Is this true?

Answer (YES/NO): YES